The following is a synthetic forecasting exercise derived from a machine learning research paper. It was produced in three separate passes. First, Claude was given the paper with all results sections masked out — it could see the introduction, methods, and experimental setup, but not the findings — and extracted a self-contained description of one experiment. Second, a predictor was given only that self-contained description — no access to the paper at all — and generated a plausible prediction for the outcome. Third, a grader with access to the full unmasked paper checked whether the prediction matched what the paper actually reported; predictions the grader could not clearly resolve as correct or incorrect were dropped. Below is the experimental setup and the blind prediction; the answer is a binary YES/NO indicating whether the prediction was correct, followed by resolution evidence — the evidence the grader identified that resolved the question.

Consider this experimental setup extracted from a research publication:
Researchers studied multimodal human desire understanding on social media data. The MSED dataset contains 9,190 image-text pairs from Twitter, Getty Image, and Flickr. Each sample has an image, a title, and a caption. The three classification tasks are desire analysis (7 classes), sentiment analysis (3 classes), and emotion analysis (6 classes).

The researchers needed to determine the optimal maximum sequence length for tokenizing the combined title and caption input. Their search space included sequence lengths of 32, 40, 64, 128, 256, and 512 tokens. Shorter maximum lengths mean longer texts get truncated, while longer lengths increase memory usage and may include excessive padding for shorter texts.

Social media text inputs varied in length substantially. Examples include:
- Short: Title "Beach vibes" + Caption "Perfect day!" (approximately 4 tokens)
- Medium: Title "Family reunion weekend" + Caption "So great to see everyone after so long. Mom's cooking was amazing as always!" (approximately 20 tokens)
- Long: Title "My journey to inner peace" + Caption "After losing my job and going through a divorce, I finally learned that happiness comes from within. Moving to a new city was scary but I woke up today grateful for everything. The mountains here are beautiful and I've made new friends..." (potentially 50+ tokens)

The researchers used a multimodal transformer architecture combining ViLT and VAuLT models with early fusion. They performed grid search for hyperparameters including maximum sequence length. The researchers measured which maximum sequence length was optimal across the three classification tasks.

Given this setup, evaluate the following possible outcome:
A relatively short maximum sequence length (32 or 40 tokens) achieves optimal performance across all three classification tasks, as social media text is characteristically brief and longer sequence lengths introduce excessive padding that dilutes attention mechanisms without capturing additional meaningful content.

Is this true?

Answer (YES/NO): YES